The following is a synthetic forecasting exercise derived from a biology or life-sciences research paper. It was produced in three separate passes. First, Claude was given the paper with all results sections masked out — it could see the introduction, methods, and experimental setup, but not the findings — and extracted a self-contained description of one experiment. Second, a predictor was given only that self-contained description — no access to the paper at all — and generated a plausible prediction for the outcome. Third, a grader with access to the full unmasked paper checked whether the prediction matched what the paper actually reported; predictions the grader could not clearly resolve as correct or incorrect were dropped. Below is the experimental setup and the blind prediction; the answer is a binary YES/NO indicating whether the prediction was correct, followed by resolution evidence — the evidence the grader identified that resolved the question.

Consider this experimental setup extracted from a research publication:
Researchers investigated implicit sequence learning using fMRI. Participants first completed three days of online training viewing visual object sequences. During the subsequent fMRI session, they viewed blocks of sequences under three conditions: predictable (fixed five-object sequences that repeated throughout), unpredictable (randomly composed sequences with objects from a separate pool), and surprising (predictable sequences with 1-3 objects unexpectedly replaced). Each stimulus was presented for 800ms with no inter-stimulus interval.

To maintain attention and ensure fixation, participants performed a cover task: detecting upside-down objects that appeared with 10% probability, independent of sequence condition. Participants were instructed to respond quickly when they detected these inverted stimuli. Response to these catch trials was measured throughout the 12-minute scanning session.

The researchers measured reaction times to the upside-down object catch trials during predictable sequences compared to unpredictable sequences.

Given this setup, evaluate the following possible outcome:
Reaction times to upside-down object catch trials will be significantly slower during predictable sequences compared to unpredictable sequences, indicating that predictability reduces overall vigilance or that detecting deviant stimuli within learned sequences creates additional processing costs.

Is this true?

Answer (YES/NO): NO